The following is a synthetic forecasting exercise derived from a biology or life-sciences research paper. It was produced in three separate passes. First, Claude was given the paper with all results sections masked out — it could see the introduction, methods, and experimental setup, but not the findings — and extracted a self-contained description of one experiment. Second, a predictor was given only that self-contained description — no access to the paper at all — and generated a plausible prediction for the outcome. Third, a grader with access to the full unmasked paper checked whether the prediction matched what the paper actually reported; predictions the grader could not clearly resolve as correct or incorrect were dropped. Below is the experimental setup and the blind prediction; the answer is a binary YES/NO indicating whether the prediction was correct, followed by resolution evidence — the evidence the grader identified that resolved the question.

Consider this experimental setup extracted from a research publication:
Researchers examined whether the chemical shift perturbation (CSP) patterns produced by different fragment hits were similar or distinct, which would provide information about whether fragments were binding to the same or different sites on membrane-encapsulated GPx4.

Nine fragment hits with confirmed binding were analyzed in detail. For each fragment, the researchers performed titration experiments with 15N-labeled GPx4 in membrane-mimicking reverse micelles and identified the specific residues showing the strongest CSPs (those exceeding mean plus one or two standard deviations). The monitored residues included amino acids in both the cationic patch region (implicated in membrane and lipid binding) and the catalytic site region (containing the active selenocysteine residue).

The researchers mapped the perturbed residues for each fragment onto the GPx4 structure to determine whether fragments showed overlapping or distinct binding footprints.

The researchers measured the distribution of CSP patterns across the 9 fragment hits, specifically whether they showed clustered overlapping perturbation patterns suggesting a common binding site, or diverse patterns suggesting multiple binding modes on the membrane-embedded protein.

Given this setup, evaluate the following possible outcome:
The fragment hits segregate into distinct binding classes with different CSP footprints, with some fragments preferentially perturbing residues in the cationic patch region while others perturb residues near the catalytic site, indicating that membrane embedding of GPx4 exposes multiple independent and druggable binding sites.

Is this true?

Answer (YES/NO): NO